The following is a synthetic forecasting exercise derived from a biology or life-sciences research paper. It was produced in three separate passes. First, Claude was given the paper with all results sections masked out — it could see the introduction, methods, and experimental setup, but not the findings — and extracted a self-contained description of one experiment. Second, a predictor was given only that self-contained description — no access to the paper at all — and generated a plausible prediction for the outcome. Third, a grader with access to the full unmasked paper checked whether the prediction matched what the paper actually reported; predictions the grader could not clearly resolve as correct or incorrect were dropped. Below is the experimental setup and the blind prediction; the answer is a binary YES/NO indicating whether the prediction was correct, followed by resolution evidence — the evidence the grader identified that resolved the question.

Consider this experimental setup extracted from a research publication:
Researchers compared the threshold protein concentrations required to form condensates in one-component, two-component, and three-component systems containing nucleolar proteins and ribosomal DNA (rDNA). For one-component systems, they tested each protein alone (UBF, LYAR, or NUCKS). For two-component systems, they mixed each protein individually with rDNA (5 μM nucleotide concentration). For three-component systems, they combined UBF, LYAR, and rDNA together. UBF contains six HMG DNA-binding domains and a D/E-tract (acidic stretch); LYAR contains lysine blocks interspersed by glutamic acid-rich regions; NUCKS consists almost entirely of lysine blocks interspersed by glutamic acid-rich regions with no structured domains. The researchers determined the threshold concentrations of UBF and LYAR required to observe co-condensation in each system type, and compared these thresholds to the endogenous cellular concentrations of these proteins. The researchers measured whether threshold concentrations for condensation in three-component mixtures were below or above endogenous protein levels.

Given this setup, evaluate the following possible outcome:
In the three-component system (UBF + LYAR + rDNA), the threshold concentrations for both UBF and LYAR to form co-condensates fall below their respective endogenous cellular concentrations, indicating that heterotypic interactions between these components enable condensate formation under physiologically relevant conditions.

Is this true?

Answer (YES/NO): YES